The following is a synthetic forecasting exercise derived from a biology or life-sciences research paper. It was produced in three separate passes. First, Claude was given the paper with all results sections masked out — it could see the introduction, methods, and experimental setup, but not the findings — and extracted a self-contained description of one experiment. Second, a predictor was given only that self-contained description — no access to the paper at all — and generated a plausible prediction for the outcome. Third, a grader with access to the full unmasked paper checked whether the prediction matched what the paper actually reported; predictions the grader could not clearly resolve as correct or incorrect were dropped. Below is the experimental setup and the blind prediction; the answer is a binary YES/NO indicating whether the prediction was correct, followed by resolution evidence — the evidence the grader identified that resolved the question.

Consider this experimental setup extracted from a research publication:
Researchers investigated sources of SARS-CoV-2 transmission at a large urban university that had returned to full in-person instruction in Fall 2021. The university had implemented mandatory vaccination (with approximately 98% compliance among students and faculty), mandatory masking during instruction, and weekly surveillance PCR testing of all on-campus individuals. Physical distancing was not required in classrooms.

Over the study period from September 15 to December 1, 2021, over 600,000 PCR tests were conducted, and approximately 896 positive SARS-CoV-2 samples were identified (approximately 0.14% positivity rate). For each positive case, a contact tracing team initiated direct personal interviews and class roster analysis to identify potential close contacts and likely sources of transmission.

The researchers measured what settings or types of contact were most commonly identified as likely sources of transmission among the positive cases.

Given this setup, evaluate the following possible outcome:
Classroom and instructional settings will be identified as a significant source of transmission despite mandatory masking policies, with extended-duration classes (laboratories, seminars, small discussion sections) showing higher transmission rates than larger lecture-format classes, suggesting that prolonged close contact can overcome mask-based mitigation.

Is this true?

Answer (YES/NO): NO